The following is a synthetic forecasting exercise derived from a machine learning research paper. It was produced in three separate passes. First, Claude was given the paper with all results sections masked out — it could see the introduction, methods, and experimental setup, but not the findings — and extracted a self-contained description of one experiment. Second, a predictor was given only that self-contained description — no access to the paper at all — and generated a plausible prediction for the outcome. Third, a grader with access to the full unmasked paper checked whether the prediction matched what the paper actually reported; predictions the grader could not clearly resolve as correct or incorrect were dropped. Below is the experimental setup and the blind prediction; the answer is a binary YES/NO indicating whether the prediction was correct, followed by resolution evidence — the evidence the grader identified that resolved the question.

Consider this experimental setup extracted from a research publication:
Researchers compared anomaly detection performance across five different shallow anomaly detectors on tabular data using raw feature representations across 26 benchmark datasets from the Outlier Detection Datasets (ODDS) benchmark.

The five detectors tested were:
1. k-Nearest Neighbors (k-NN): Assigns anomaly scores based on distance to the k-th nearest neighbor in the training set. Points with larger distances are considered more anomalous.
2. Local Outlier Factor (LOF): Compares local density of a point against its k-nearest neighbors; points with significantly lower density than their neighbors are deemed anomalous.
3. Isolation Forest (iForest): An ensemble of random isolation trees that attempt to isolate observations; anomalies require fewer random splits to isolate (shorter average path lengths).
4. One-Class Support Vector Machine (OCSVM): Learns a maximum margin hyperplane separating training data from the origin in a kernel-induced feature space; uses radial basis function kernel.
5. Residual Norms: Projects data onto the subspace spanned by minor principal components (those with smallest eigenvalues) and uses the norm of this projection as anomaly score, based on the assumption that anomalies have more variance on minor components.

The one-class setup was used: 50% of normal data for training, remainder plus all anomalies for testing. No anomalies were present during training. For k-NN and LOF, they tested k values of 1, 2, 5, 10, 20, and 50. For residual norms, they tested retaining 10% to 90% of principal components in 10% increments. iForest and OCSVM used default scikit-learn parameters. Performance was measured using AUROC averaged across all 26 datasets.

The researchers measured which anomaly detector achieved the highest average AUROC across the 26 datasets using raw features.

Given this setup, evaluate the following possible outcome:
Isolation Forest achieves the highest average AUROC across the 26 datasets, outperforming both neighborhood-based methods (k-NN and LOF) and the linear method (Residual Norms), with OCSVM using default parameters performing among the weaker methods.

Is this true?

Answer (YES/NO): NO